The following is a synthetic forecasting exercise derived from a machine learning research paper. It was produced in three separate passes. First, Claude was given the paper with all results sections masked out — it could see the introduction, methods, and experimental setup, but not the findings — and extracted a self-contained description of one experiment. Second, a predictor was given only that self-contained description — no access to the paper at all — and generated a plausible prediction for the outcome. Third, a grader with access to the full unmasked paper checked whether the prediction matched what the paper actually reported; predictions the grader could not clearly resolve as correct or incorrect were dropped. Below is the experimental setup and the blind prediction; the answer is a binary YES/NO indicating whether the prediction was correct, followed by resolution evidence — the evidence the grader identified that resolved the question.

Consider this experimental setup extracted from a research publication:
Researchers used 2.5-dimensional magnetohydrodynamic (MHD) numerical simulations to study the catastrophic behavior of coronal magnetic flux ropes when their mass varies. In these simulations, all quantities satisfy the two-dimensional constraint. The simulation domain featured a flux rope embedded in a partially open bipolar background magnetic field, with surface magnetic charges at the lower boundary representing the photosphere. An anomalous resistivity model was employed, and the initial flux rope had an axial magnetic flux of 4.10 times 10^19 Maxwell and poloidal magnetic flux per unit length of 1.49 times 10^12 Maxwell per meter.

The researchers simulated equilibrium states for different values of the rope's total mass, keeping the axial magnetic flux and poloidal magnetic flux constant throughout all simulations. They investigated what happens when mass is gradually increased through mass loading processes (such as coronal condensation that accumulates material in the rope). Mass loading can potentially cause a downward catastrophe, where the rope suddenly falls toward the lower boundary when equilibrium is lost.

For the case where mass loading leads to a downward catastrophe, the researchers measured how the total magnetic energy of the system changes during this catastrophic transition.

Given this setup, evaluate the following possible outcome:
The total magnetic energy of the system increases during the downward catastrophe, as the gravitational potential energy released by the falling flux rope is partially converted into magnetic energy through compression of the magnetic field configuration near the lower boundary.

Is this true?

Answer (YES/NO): YES